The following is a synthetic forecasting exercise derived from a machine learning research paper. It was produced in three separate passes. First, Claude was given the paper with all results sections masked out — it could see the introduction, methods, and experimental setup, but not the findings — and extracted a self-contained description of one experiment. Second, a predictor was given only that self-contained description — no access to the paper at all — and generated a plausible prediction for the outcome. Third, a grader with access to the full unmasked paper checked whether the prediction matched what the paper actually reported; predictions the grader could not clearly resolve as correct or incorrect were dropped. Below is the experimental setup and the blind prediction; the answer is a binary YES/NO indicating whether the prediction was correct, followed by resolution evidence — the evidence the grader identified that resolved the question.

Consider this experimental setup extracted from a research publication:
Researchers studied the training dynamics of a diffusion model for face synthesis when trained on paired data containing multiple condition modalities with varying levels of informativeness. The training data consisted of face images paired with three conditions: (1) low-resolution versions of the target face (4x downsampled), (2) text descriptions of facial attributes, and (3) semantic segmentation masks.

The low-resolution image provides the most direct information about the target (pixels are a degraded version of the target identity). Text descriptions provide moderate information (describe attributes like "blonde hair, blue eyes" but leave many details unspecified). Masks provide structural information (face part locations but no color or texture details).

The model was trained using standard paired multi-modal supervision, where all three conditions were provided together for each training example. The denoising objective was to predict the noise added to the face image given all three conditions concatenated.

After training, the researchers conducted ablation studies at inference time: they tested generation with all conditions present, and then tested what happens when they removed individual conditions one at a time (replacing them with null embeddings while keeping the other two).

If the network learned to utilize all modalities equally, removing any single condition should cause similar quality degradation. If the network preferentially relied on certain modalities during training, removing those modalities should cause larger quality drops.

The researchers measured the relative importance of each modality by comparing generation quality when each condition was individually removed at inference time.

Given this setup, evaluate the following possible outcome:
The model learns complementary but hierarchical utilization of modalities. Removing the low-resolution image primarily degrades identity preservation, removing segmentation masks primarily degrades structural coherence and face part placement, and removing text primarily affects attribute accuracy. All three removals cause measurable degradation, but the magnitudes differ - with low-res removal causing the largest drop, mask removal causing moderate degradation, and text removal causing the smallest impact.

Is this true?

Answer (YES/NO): NO